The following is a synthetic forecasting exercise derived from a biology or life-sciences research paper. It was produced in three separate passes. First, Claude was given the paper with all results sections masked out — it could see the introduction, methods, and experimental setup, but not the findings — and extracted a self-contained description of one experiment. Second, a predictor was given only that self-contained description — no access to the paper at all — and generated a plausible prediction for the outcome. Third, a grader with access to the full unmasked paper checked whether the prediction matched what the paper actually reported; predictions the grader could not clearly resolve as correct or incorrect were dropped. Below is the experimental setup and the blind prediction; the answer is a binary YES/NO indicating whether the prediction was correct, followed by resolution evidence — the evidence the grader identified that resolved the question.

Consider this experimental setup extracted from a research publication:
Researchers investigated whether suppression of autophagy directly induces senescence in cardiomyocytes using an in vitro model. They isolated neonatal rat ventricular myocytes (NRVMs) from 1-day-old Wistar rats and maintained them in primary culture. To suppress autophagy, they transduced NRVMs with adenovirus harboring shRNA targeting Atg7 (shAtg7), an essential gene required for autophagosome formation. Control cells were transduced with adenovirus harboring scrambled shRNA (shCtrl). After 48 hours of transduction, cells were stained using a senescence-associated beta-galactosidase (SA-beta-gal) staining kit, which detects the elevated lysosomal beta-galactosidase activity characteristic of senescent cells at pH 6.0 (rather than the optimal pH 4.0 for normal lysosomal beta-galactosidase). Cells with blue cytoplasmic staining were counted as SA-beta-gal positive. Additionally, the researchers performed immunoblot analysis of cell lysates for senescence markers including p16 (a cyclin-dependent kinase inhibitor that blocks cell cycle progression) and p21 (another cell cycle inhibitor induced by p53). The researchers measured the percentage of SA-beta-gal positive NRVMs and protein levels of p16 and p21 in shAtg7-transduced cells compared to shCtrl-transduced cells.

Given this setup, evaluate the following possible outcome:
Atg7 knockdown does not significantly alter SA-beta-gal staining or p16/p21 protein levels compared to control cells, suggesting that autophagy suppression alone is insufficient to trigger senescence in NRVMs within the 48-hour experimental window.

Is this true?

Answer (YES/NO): NO